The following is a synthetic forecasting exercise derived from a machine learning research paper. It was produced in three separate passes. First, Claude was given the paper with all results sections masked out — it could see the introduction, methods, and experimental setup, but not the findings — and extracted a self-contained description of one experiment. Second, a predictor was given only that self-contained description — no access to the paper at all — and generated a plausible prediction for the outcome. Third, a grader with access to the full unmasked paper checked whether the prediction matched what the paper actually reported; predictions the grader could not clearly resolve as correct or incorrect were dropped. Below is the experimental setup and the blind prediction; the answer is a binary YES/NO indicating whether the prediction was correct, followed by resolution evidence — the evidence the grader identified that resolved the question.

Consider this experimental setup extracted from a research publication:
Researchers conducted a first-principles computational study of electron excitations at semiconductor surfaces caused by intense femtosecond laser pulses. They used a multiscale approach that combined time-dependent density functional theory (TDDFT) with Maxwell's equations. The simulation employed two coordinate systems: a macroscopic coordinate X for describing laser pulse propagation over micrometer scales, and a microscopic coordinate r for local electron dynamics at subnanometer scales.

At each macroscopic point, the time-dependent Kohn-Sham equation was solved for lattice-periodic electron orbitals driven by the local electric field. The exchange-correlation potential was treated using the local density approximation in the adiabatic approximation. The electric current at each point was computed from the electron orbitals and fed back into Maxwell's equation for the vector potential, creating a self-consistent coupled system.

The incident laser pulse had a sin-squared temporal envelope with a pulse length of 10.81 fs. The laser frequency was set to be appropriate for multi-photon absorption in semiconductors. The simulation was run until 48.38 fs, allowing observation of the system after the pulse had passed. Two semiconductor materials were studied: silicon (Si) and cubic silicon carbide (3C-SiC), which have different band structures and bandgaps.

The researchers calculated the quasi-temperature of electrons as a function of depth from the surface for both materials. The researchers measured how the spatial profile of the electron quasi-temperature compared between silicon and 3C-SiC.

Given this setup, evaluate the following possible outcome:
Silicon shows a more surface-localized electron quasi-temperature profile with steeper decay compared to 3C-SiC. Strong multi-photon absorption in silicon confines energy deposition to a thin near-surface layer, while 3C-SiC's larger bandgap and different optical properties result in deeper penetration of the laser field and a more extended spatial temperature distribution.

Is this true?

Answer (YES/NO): NO